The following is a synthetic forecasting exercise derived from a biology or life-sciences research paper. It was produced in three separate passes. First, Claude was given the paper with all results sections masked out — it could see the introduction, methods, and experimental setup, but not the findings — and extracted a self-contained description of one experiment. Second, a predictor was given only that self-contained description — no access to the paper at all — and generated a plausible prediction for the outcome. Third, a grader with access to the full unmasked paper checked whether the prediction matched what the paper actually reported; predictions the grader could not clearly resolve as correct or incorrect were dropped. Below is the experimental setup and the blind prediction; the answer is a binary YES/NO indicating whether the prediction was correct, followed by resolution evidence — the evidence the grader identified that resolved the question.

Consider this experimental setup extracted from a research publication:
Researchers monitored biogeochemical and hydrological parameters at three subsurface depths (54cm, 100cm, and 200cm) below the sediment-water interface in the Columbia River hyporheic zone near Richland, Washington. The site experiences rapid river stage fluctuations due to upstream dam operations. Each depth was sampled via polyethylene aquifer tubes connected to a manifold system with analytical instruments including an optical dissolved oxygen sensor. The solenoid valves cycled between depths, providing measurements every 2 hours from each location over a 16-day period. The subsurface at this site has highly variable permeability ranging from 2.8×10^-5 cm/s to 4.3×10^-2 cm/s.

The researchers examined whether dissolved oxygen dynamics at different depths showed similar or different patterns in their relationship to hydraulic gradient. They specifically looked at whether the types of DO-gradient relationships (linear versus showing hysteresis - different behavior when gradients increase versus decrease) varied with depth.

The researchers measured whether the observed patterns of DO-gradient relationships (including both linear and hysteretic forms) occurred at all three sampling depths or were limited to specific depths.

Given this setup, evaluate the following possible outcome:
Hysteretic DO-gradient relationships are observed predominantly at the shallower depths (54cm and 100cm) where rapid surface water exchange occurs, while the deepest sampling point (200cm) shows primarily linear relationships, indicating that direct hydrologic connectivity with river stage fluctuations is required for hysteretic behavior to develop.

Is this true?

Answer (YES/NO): NO